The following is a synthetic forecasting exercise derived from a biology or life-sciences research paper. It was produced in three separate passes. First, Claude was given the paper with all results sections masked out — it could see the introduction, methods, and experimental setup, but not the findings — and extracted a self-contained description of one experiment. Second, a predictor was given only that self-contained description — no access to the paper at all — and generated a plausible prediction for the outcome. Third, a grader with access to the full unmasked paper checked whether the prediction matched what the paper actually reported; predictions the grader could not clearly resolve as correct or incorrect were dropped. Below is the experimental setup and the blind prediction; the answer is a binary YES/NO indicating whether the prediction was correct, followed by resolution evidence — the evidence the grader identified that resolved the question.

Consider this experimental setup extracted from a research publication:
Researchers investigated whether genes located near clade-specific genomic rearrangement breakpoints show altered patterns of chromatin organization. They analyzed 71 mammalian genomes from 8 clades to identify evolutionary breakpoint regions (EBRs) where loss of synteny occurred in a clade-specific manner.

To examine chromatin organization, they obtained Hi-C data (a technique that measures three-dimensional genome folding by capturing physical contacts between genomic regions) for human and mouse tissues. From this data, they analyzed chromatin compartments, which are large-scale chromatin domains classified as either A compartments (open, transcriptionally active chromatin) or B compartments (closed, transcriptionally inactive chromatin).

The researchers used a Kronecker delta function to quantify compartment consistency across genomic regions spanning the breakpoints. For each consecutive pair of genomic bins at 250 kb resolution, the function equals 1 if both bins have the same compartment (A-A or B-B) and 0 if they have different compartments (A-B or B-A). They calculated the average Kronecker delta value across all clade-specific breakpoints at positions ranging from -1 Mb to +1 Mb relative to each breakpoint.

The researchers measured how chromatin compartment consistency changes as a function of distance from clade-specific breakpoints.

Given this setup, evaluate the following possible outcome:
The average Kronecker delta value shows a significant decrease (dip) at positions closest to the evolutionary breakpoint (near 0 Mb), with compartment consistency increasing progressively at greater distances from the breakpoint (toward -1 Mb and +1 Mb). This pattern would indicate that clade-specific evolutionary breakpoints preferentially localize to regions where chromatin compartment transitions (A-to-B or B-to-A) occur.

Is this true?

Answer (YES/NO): YES